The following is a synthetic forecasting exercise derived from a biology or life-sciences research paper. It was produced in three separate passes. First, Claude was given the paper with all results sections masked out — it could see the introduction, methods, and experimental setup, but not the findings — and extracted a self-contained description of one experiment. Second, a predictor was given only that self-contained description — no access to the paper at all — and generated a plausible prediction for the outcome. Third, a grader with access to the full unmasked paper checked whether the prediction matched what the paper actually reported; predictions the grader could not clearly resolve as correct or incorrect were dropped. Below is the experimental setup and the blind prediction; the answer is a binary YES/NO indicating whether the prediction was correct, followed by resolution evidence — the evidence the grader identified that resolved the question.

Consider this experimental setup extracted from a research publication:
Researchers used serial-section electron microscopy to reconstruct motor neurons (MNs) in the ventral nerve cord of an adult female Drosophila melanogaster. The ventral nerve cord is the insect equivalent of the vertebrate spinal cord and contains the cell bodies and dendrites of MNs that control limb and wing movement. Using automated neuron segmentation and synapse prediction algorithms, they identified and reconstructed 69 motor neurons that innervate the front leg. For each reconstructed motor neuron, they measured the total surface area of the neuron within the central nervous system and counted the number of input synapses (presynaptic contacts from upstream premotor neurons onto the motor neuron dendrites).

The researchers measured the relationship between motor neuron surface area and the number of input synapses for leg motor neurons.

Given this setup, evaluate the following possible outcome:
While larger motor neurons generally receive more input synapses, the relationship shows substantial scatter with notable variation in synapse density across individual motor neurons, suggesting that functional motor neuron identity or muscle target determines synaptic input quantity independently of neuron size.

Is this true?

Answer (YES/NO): NO